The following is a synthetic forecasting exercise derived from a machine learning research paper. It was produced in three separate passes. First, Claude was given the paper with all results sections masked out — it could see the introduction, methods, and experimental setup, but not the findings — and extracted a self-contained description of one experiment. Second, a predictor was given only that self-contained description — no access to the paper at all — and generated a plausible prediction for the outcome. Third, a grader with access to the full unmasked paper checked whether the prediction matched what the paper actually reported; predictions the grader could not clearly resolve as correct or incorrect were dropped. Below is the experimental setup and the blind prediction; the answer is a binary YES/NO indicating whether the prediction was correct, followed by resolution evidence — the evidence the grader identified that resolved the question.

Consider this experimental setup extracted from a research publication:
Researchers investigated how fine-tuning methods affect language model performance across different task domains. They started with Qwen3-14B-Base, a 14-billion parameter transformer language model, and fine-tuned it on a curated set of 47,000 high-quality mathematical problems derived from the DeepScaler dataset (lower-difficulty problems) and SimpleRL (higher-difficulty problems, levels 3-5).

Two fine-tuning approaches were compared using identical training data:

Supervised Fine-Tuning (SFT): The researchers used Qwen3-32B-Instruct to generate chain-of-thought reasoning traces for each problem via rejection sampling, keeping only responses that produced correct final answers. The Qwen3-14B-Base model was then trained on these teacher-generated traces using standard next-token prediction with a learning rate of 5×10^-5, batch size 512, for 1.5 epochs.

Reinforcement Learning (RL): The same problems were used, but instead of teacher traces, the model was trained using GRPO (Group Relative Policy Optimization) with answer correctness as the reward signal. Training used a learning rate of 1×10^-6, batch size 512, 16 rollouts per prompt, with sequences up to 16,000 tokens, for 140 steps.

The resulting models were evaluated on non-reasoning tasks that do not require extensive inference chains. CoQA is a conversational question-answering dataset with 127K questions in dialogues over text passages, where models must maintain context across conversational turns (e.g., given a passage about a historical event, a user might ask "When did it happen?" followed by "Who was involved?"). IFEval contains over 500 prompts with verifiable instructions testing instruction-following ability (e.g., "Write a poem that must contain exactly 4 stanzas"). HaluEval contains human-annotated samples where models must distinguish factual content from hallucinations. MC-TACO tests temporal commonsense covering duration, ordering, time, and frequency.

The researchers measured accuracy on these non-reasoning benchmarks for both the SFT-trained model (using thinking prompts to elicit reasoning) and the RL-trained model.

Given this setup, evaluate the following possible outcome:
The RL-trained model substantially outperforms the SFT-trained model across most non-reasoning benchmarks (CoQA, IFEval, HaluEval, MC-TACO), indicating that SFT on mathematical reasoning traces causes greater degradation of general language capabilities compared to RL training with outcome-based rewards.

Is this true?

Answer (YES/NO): YES